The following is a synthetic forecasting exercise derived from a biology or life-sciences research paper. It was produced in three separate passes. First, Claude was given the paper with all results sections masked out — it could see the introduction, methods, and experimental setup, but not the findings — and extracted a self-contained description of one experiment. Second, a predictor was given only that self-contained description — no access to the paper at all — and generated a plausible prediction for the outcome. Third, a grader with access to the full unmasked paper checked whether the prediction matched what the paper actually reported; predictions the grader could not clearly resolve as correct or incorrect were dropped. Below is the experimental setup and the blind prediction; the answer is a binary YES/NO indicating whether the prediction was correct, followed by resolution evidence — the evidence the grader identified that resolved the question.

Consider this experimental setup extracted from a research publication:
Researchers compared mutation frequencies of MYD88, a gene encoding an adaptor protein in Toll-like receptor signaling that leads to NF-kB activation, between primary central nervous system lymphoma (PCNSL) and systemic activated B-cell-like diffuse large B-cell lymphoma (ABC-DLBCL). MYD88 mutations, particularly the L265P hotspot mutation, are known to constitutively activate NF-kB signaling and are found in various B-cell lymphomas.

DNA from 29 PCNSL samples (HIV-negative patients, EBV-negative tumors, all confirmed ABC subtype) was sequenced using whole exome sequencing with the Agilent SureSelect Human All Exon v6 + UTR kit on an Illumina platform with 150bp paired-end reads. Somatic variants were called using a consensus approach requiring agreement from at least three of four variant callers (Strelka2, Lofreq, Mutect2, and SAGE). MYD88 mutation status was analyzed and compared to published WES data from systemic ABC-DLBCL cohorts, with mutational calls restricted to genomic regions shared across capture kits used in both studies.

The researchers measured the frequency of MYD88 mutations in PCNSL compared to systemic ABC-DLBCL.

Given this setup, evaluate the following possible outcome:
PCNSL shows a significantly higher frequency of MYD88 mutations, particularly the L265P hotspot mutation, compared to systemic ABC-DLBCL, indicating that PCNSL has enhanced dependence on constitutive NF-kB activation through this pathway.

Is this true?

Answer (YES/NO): YES